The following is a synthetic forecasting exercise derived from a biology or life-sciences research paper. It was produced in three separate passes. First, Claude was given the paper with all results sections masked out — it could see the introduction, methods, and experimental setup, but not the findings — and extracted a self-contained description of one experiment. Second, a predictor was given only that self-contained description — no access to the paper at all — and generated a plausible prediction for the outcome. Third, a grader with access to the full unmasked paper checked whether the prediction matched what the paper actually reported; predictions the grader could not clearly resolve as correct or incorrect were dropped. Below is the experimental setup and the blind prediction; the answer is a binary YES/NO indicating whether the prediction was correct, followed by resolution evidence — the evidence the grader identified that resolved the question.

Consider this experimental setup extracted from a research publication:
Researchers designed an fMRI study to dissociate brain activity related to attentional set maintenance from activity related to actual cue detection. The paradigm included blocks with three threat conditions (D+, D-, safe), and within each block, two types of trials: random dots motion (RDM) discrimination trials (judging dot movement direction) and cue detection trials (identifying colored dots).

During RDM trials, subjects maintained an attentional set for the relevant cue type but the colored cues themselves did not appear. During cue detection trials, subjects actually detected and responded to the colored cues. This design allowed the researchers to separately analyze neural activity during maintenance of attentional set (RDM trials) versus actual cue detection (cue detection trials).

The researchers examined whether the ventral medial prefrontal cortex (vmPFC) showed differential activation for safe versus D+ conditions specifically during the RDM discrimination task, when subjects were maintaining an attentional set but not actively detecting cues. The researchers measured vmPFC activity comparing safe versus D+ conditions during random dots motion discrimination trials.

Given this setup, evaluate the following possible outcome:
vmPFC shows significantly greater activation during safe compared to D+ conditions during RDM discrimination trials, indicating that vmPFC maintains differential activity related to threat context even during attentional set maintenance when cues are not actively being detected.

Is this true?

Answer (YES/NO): YES